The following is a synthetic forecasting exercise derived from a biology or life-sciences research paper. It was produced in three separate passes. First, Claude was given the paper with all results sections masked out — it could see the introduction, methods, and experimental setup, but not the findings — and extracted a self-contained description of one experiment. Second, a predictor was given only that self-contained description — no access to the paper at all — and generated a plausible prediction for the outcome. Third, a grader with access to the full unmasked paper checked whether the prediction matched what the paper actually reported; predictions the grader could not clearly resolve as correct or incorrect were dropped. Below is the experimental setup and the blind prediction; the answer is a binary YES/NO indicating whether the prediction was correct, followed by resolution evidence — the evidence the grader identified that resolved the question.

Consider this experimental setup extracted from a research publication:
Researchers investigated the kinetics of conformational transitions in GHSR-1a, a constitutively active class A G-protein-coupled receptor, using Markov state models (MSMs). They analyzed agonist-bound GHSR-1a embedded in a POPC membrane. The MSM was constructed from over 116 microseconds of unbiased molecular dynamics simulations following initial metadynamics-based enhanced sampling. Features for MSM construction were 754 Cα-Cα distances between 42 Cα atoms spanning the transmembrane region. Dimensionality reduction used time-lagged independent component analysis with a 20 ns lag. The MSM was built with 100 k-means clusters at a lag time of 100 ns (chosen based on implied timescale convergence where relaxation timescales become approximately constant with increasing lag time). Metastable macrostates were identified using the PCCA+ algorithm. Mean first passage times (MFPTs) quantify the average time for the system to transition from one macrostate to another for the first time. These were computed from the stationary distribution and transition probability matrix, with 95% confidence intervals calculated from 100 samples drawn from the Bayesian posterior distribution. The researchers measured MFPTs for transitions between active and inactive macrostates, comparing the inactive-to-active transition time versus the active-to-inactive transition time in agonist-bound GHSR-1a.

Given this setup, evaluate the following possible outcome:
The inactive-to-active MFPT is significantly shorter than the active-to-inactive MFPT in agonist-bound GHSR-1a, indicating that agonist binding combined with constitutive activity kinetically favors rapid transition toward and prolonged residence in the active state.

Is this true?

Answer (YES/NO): NO